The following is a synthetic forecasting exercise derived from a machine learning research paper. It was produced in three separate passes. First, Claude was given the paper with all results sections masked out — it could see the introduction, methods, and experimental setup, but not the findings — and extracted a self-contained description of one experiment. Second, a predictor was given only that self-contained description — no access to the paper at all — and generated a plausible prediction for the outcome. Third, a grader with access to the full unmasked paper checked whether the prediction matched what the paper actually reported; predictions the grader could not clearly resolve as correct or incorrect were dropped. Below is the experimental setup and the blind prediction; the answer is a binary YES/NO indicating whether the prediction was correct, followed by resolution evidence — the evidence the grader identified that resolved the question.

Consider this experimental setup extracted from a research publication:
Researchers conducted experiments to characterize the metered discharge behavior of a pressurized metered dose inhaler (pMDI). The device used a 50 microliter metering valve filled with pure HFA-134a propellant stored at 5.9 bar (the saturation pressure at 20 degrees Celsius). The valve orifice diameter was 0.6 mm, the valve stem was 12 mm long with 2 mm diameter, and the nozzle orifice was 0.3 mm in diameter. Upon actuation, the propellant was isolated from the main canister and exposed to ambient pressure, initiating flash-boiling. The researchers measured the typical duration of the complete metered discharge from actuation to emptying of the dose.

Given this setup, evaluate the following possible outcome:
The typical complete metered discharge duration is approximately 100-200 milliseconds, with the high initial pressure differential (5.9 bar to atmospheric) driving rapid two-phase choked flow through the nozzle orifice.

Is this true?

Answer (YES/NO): NO